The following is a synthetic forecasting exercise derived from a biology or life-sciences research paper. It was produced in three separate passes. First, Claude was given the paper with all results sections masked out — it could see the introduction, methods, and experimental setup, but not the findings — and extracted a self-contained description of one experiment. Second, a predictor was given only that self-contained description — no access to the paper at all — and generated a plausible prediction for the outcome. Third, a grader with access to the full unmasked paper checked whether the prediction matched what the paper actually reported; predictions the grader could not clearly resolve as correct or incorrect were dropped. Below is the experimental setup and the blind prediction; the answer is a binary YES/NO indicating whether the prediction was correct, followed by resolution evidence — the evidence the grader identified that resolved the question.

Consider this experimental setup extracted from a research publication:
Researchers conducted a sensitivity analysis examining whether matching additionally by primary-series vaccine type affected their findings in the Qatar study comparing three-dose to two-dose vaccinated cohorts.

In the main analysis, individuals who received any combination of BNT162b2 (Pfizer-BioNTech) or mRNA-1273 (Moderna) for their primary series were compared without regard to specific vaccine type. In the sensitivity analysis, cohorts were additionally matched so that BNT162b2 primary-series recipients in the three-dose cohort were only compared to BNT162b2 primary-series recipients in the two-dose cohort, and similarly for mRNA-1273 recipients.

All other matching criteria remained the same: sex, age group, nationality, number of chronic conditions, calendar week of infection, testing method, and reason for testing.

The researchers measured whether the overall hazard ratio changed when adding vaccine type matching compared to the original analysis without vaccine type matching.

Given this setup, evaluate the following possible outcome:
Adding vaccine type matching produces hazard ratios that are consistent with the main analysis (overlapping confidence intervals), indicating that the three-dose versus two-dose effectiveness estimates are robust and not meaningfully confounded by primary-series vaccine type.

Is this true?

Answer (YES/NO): YES